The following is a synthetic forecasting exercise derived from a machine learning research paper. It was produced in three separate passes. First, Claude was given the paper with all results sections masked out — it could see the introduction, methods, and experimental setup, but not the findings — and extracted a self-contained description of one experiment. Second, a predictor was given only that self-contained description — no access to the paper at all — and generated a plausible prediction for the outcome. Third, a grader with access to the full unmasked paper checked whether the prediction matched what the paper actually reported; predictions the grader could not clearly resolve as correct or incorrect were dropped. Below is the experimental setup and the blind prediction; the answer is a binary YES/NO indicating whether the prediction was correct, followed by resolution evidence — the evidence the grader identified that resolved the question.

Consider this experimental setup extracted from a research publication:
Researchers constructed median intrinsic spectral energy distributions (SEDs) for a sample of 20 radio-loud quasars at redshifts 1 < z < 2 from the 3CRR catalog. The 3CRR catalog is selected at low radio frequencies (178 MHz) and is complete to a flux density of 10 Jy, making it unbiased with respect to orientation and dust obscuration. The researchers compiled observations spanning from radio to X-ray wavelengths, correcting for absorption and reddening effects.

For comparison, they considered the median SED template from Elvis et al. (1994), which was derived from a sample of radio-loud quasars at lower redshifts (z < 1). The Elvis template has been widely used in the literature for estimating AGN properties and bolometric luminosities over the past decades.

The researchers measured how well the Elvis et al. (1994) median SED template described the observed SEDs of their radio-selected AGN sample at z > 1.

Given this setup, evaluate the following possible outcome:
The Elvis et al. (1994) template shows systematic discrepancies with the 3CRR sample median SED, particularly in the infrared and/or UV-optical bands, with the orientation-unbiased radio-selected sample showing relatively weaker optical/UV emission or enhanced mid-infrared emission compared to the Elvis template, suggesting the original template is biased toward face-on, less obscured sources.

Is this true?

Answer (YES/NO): NO